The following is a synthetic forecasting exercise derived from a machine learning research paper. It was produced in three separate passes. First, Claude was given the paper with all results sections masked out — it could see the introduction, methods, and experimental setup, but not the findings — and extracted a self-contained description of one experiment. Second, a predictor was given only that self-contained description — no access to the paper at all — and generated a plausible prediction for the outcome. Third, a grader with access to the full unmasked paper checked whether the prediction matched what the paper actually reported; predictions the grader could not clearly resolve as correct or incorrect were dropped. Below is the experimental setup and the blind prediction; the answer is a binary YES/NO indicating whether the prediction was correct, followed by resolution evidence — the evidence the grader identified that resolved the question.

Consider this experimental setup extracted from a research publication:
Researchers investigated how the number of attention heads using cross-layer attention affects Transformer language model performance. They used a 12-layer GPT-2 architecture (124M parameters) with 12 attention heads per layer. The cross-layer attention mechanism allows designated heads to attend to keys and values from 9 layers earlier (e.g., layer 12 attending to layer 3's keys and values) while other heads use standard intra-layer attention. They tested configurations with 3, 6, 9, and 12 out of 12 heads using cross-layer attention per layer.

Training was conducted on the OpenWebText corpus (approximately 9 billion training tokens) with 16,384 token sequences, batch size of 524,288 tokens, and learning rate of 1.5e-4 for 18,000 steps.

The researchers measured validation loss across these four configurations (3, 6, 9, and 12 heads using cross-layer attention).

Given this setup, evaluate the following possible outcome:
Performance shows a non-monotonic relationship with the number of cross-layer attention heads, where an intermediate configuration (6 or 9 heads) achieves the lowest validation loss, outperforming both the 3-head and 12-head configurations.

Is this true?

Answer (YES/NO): YES